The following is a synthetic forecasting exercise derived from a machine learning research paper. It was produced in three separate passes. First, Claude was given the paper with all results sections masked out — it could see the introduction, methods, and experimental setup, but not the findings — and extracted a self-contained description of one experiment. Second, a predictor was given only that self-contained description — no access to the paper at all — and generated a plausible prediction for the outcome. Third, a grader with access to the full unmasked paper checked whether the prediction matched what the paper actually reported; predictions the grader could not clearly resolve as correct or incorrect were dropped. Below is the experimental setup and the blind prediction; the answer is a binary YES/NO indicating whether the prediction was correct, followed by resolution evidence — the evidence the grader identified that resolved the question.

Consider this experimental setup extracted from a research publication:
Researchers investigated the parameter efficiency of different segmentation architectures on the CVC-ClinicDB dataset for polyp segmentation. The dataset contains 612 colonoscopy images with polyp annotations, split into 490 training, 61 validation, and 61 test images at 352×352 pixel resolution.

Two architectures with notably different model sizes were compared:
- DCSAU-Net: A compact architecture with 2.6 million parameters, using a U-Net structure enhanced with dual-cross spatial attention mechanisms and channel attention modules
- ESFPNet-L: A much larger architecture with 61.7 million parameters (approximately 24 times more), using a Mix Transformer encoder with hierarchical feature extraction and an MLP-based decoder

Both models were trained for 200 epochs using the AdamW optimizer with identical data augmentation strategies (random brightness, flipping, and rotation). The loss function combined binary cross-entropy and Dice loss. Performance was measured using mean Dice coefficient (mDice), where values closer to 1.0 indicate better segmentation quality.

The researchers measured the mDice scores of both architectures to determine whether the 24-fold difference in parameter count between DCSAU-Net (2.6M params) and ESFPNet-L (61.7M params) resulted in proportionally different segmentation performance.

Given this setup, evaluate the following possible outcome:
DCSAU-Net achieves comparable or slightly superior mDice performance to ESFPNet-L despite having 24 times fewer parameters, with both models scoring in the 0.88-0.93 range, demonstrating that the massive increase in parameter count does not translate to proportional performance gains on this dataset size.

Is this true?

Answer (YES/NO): NO